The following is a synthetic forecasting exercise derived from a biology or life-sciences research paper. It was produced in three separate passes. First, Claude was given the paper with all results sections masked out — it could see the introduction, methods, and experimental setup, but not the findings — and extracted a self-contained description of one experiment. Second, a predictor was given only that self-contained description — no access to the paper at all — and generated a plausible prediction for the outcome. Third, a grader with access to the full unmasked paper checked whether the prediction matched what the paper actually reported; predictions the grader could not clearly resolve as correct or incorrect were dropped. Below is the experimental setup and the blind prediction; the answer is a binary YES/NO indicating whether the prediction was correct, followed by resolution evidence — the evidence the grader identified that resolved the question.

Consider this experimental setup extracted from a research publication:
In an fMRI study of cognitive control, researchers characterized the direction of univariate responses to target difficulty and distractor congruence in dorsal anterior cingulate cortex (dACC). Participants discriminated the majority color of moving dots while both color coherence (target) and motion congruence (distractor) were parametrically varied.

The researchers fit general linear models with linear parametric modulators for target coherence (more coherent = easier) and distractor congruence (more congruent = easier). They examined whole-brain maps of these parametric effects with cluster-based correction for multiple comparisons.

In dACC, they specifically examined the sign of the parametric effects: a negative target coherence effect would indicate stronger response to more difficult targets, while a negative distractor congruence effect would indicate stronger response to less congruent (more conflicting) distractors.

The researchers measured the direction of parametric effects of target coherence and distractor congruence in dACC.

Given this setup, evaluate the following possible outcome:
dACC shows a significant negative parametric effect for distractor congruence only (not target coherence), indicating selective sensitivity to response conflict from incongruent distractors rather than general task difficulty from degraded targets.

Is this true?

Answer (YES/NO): NO